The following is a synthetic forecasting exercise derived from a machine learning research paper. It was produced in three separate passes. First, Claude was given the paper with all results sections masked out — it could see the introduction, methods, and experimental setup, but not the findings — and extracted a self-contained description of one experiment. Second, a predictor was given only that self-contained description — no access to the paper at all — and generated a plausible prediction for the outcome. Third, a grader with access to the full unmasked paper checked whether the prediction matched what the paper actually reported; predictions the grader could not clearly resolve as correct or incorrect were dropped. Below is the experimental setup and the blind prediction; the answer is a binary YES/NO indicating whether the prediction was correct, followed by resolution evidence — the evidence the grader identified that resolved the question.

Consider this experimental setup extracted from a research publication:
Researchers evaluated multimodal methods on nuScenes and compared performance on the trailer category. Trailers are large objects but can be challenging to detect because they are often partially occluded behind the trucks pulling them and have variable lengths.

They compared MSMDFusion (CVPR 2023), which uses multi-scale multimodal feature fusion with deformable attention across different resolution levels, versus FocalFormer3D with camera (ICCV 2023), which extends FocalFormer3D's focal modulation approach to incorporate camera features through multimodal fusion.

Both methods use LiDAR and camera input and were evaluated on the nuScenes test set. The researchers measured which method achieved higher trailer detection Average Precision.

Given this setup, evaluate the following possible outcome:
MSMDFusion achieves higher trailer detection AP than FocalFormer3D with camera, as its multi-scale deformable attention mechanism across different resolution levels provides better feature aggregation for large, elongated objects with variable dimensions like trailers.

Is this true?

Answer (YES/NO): NO